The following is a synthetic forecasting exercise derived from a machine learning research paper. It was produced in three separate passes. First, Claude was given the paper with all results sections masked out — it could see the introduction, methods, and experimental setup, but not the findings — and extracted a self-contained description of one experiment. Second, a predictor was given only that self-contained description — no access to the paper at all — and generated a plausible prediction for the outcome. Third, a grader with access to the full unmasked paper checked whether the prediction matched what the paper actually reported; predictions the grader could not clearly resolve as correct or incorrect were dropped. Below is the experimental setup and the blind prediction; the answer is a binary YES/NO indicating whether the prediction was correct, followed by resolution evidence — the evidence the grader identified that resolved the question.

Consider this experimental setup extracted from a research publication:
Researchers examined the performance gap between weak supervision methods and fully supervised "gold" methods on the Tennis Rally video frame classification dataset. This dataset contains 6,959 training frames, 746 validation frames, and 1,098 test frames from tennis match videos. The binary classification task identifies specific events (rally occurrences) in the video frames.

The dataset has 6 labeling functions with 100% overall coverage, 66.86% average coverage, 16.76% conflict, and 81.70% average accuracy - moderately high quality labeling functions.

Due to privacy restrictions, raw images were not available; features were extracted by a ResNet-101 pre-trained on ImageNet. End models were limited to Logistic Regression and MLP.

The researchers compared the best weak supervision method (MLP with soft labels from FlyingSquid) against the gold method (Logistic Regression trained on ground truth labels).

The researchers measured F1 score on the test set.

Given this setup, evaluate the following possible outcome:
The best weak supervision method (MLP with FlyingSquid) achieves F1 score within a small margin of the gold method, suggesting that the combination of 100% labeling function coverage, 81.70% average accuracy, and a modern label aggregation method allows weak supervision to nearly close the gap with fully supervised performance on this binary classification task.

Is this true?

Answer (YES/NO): NO